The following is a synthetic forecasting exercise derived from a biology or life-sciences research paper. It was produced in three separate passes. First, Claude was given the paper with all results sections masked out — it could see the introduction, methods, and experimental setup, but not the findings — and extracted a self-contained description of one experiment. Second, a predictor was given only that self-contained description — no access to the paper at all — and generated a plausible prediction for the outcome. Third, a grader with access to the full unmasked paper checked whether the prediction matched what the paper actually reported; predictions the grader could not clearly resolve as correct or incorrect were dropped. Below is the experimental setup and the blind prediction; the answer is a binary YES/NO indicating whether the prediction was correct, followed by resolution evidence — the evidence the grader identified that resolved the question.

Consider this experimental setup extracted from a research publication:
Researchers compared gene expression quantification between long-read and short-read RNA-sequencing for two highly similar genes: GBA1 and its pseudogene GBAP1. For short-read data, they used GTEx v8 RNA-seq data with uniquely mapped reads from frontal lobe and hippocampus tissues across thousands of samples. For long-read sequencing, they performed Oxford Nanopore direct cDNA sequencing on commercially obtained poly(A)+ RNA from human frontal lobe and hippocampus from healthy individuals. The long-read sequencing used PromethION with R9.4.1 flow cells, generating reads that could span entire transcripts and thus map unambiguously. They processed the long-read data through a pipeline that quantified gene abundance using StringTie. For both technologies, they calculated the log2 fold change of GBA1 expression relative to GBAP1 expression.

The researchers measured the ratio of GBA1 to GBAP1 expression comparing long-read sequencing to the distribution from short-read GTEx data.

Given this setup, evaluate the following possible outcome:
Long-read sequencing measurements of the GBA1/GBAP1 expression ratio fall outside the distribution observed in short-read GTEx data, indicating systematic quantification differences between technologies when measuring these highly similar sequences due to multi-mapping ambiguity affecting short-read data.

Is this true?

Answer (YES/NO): YES